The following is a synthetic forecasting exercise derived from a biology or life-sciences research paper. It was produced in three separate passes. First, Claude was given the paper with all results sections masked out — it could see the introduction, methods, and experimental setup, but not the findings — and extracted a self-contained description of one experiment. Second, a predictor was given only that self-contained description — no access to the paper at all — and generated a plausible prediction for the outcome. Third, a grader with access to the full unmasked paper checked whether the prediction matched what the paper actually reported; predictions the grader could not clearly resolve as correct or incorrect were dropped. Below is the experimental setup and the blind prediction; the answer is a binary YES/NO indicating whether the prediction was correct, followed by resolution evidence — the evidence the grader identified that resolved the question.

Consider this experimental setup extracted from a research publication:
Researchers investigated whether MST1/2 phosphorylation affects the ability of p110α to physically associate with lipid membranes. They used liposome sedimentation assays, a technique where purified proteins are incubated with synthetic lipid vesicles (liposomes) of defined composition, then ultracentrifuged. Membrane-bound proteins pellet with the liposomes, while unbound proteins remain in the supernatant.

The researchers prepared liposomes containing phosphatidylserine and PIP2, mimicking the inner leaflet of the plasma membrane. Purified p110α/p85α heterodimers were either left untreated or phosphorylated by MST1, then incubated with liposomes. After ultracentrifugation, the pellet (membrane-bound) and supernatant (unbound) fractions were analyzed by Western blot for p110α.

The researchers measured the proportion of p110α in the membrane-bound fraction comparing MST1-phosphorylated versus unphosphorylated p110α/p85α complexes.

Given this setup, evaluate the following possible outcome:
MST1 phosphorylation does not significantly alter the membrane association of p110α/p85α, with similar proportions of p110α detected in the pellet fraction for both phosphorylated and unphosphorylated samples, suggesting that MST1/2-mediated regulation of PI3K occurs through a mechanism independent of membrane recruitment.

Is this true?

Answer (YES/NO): NO